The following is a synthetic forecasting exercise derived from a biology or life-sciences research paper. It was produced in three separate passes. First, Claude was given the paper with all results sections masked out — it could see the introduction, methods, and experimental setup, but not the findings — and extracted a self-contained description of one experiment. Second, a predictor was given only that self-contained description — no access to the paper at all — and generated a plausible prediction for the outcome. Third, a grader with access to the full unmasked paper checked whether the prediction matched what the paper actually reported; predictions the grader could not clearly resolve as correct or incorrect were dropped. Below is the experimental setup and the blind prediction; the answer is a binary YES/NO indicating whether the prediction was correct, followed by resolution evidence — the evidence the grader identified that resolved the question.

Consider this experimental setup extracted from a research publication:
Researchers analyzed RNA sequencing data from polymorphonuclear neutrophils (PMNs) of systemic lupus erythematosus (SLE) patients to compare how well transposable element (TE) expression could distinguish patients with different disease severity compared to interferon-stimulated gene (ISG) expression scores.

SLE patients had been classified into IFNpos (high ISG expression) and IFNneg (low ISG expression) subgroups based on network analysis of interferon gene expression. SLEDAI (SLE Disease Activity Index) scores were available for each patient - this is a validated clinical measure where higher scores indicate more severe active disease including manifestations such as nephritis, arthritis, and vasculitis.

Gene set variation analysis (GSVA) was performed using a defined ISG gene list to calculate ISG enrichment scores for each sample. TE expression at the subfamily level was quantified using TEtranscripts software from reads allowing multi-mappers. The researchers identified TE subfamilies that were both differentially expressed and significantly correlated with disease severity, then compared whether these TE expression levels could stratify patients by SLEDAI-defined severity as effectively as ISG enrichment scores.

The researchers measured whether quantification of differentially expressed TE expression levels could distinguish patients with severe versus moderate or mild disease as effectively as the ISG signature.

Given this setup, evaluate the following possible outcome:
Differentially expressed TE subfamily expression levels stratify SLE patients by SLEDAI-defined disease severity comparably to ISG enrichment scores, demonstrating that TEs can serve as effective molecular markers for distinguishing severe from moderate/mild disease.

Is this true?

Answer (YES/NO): YES